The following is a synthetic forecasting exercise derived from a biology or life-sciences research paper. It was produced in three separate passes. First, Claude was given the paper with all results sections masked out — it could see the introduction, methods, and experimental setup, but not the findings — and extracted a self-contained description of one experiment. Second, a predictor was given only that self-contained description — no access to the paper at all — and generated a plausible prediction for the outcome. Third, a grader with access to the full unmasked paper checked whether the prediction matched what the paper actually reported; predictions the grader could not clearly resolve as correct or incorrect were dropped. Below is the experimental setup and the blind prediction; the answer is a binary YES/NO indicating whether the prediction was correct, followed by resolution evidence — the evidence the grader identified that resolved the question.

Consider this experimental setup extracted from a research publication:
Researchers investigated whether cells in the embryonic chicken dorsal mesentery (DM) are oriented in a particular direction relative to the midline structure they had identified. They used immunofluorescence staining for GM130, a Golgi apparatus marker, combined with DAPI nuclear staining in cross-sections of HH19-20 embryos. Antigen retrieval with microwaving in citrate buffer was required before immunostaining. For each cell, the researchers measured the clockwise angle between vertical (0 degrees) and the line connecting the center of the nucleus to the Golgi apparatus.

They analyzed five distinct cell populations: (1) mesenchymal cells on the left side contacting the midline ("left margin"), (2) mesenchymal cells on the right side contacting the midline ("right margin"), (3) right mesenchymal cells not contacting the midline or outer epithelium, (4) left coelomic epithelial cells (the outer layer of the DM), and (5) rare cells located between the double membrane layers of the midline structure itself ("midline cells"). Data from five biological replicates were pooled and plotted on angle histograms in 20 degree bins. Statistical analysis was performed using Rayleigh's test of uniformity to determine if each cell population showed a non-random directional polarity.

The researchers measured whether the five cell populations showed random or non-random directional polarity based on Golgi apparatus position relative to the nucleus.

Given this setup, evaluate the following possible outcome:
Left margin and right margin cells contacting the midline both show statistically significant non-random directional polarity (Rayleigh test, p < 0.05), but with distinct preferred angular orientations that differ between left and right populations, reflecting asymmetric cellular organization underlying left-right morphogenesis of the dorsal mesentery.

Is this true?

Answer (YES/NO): NO